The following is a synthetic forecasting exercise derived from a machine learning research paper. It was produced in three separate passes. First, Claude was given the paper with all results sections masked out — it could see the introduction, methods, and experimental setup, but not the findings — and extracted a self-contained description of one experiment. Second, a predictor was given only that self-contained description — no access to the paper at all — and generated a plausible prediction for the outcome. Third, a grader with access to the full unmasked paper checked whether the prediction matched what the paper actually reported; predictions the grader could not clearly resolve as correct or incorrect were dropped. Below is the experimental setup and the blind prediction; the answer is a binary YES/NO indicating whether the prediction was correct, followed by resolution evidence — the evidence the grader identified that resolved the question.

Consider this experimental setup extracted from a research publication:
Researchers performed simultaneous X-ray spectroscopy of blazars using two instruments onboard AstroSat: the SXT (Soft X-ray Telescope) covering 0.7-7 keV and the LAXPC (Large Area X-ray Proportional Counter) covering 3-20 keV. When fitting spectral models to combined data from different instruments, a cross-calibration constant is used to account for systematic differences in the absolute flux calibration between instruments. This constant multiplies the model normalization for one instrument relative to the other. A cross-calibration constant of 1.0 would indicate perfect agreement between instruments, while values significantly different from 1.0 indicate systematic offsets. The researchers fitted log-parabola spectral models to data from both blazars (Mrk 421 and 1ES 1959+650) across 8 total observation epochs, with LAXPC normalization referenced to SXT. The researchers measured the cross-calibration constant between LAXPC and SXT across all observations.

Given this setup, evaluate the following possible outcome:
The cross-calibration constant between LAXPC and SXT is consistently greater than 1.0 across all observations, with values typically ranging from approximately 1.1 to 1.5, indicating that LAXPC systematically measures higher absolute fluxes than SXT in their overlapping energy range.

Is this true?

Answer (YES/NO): NO